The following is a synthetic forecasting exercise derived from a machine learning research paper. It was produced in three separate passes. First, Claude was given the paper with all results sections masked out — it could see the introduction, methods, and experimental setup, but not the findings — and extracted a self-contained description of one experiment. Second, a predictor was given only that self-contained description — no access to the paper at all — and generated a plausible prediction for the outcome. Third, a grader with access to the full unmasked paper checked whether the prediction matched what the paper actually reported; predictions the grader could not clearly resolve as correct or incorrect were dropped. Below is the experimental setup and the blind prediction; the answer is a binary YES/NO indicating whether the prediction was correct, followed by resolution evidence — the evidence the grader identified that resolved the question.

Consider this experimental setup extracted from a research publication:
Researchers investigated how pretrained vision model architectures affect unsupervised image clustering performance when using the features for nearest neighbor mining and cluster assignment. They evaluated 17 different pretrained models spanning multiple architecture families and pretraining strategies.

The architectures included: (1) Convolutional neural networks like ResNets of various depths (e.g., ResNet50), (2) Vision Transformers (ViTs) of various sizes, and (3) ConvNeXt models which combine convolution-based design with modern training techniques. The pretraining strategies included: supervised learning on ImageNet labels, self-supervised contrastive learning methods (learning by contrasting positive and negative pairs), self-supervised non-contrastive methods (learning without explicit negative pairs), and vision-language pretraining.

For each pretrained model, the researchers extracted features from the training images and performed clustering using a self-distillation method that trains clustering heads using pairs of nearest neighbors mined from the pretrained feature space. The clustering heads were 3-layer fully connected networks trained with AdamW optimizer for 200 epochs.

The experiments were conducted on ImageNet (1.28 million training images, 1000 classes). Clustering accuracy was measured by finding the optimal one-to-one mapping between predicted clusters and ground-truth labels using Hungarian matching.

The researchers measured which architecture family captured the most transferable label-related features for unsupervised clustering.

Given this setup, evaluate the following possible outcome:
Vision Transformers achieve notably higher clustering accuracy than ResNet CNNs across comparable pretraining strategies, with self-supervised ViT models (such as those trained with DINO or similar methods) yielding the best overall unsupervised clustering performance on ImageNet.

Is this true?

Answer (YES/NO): YES